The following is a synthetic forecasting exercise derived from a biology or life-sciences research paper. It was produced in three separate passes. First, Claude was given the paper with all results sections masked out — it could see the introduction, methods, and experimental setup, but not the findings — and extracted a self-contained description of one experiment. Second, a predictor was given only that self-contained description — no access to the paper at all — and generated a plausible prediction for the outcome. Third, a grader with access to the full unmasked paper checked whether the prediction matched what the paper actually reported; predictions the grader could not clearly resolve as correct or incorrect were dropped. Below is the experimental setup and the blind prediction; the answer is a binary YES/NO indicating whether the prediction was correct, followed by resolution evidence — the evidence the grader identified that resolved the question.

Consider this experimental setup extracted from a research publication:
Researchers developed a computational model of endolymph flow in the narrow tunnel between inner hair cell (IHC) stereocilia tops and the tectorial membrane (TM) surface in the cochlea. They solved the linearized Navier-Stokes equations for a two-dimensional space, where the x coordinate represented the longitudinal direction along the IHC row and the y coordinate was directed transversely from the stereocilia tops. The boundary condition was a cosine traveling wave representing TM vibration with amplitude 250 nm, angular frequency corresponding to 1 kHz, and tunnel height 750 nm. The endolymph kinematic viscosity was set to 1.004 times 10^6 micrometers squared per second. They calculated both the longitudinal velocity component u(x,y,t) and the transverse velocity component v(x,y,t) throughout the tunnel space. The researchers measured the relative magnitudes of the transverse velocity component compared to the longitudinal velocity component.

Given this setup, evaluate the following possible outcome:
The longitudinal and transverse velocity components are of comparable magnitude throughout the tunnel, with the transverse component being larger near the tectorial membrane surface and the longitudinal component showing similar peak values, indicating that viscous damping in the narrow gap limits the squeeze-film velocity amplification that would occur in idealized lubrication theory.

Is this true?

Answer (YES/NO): NO